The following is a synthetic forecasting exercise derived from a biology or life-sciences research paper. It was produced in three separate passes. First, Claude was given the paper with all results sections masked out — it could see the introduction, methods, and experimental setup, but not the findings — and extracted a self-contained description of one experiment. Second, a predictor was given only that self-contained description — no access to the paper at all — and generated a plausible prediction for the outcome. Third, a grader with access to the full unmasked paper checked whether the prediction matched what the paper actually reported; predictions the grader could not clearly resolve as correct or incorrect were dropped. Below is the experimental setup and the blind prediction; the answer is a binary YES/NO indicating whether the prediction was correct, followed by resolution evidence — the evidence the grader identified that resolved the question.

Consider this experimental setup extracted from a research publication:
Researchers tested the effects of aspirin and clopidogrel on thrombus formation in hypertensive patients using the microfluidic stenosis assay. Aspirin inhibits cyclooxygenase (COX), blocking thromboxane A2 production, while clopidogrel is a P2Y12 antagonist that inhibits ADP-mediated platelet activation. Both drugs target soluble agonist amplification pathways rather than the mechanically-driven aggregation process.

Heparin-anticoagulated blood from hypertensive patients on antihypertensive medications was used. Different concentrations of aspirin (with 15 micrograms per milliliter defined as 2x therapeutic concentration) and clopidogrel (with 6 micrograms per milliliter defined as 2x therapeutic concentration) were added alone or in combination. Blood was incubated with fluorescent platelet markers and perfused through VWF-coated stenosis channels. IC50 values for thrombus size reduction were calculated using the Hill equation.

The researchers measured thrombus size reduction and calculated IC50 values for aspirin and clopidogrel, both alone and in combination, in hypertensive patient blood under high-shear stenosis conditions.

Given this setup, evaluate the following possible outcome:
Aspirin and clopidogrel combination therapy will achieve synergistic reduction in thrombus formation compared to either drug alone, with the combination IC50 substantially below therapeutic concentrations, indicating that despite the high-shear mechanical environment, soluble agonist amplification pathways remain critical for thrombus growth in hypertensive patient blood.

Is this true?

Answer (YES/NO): NO